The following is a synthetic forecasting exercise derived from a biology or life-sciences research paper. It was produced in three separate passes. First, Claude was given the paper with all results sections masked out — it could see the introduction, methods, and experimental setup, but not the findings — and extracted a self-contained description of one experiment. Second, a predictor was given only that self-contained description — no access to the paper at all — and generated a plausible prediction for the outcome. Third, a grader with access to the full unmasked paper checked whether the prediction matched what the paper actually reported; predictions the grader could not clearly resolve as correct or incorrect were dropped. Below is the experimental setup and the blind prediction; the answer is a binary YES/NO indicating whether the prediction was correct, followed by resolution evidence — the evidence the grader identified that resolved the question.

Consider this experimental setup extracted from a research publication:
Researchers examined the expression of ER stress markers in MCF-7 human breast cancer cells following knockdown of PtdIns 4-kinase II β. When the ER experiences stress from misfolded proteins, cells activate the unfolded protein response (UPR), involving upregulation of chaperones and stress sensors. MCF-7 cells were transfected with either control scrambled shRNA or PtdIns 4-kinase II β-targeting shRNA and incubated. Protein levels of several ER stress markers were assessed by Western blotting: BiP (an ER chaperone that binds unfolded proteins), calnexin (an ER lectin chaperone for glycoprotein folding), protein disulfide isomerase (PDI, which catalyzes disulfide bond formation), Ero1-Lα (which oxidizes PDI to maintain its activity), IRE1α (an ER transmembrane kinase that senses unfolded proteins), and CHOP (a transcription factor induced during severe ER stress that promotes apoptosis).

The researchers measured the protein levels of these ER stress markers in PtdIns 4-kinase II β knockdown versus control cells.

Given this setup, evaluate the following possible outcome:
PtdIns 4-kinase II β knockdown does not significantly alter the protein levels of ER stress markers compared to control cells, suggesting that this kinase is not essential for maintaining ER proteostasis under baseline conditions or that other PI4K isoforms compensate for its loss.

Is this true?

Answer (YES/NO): NO